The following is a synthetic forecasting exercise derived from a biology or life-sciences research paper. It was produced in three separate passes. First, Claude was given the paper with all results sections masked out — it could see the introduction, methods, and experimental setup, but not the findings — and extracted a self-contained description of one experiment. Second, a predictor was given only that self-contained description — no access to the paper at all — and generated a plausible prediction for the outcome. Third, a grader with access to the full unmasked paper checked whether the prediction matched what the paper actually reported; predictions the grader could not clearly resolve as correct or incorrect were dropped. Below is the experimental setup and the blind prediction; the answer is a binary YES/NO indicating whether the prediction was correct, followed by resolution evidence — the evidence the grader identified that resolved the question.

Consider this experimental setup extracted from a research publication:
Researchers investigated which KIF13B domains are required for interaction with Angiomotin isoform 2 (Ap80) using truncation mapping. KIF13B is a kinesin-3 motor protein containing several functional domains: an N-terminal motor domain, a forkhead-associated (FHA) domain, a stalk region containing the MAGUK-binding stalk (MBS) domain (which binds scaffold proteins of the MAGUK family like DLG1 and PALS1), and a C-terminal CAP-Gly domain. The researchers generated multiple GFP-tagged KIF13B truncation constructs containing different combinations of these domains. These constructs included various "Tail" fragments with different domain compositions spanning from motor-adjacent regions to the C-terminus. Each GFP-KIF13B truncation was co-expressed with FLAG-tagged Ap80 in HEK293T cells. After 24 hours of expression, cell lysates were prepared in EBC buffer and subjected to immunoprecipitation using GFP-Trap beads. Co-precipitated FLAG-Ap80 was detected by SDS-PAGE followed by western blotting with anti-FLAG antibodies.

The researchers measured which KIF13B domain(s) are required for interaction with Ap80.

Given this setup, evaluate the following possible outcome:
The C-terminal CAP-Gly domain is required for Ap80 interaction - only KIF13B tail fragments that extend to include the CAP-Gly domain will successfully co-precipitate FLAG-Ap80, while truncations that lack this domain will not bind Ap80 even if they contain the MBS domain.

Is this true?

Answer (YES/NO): NO